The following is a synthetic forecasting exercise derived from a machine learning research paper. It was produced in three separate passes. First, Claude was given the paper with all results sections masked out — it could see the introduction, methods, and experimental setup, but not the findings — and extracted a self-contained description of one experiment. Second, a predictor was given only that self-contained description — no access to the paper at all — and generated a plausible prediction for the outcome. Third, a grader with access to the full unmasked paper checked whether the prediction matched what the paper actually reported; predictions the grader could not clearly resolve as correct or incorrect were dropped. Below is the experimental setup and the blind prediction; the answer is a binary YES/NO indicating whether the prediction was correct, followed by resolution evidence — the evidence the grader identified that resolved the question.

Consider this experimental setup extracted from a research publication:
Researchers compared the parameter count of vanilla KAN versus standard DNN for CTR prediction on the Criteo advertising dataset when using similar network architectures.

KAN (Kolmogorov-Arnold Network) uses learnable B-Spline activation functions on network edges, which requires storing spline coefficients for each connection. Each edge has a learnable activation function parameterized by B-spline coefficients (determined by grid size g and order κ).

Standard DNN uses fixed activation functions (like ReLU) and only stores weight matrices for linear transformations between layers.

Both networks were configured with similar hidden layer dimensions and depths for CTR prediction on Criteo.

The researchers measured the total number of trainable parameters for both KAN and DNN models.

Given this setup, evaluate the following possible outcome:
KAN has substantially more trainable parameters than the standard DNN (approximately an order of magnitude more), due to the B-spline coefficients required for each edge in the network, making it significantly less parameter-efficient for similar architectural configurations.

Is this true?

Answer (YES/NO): NO